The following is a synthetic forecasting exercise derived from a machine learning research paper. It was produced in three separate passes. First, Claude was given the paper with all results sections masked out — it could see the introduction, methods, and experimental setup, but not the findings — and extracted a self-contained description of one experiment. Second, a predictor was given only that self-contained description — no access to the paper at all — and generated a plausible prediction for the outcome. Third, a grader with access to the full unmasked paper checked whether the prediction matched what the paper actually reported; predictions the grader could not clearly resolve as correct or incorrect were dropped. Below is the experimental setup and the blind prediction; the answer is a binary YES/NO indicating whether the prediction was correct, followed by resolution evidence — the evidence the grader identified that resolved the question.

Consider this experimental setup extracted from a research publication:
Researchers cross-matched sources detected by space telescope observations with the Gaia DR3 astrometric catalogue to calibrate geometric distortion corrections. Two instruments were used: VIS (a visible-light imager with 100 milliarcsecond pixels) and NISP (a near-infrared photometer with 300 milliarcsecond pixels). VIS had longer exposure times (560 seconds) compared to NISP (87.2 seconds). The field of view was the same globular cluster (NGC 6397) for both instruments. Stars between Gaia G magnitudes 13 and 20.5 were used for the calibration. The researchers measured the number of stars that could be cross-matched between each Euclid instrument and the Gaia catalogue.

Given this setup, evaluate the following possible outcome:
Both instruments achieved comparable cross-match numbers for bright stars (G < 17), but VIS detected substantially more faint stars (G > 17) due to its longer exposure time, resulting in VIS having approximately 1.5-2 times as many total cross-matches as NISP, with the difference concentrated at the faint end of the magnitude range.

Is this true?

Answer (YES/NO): NO